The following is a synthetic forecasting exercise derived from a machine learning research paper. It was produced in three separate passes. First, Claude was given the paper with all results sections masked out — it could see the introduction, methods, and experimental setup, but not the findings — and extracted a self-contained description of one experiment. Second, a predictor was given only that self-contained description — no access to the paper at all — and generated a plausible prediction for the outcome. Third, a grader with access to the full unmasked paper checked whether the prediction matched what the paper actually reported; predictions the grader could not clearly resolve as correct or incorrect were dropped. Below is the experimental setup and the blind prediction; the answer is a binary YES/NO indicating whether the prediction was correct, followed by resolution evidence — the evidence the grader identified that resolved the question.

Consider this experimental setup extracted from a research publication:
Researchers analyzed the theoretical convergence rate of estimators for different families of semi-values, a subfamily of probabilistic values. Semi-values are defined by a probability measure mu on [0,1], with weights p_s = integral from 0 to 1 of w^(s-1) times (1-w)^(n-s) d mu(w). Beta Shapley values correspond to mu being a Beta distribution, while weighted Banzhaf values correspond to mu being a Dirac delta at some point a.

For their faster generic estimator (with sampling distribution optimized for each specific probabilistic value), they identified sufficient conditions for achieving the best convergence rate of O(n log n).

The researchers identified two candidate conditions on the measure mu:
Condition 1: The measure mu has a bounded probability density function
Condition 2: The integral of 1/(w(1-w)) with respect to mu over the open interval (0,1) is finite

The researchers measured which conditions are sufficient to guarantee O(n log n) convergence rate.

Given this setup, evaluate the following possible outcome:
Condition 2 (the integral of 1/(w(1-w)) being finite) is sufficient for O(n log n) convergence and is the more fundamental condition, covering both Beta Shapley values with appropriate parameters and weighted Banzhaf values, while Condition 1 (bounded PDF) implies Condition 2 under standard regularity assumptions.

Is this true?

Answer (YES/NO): NO